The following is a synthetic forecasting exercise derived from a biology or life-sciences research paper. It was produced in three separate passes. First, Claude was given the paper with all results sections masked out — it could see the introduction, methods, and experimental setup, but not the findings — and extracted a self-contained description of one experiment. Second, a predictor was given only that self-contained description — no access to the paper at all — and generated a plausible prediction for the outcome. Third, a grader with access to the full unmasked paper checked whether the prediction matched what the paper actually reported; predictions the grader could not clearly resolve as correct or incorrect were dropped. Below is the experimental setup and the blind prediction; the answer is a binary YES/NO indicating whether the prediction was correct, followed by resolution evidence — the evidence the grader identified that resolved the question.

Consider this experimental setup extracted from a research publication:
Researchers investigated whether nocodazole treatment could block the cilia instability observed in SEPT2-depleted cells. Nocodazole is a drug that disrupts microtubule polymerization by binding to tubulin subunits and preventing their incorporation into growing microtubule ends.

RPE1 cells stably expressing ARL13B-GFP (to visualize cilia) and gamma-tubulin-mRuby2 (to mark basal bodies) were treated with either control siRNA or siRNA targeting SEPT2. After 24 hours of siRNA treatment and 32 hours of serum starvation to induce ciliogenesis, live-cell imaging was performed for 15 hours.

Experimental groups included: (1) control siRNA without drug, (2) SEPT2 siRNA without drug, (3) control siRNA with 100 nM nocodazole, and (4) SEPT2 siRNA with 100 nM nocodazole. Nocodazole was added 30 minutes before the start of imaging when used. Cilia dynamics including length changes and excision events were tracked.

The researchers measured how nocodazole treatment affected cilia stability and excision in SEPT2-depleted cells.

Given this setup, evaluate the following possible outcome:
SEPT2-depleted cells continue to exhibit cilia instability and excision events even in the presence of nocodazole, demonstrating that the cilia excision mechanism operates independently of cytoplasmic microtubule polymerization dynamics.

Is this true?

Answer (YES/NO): NO